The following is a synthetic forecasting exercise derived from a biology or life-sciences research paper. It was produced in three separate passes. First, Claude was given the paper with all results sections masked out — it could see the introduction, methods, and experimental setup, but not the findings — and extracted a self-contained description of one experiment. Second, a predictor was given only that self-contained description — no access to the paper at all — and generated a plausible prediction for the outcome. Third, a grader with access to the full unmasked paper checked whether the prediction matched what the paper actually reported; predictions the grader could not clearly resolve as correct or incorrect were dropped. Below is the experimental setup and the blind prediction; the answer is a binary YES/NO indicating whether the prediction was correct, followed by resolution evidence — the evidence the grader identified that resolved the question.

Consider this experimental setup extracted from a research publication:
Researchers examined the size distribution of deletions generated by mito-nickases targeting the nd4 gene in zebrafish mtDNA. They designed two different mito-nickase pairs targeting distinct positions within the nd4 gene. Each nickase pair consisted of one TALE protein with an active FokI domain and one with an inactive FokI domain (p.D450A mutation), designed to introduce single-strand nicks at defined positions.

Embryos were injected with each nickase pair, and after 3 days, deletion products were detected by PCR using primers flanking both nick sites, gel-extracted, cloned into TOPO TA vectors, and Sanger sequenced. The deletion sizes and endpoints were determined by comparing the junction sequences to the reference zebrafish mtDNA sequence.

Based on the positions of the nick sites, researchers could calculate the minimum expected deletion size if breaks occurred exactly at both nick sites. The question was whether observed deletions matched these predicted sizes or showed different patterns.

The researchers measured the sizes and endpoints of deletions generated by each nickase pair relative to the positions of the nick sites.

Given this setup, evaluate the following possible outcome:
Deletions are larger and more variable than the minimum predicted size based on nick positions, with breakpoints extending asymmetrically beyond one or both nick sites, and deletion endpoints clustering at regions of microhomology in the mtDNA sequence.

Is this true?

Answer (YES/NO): NO